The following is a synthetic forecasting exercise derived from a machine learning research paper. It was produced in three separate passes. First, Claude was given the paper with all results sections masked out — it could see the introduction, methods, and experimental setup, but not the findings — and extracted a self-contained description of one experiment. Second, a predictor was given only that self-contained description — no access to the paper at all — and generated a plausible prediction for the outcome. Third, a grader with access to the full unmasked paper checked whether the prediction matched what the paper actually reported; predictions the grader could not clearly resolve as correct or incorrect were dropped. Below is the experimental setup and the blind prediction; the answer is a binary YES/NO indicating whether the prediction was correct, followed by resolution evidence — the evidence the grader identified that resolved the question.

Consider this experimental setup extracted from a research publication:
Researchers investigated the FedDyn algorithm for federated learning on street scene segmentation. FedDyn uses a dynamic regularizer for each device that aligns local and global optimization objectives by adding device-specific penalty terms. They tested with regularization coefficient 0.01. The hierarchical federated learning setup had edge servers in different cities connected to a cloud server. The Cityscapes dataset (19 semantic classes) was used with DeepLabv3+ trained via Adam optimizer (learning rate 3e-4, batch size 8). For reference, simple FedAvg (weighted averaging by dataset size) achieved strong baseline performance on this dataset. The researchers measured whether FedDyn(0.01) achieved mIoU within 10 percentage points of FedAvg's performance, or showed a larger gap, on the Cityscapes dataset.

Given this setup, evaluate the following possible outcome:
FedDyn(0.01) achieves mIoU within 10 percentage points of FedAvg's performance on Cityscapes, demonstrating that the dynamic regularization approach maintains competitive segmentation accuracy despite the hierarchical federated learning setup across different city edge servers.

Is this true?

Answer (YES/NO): NO